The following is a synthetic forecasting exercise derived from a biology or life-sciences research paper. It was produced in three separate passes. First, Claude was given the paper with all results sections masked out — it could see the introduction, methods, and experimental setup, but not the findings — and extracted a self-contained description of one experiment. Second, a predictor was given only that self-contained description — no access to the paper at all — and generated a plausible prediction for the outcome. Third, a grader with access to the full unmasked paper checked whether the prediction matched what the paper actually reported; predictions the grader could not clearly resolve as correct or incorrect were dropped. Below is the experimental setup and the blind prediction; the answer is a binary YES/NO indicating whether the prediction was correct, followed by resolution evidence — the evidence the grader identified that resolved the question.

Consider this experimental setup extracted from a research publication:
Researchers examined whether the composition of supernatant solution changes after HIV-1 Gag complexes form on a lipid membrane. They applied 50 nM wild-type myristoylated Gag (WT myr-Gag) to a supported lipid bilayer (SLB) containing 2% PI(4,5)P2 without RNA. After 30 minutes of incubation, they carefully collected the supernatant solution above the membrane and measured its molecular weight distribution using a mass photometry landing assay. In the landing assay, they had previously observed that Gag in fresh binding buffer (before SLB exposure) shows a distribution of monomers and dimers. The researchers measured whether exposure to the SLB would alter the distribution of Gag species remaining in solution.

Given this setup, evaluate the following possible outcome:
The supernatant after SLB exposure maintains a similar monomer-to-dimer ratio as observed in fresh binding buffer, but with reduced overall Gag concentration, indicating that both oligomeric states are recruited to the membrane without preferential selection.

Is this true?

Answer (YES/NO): NO